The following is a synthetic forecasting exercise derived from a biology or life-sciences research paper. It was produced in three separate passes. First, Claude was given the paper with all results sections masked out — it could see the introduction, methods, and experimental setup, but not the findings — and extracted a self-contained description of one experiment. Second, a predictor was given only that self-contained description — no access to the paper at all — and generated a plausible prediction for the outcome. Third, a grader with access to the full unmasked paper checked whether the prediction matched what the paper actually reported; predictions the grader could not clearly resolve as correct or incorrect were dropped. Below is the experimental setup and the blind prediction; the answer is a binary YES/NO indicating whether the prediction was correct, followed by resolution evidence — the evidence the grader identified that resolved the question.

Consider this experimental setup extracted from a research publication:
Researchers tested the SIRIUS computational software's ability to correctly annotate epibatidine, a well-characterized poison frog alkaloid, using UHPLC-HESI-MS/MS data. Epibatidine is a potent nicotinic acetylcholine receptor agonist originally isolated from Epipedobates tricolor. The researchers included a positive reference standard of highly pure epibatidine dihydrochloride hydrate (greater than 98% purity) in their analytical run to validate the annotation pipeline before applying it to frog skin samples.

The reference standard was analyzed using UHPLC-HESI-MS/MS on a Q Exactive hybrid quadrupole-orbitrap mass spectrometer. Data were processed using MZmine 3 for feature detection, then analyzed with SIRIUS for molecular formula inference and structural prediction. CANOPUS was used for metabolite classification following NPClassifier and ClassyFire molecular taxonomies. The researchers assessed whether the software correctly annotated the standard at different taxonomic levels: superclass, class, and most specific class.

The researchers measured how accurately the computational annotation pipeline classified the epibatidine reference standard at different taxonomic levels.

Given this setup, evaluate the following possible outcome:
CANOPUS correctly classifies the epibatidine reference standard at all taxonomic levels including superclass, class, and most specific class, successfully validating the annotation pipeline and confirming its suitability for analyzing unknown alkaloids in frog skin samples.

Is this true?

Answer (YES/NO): NO